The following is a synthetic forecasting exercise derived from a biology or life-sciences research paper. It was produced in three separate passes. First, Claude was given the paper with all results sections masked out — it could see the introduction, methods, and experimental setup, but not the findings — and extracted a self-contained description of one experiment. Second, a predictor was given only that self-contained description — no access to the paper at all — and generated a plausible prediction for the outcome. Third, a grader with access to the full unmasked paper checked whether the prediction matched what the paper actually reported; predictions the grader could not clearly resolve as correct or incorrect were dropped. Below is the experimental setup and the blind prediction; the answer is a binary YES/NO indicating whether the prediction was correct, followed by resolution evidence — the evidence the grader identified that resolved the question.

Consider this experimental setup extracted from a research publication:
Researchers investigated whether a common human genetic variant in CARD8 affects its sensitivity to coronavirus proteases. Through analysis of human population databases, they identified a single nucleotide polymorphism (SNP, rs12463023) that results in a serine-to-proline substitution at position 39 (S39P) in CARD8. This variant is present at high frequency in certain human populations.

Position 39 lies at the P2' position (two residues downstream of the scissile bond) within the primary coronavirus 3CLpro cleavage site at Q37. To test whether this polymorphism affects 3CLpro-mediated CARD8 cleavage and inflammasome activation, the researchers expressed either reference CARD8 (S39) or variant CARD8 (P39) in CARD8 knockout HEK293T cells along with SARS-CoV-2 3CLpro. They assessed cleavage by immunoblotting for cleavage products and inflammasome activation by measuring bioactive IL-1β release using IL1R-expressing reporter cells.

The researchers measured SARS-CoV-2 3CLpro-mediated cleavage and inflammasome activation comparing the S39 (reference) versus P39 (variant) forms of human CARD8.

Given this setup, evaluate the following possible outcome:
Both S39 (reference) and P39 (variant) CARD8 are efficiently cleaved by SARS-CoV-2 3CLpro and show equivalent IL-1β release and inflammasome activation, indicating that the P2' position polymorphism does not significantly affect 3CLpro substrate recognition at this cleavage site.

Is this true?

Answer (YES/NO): NO